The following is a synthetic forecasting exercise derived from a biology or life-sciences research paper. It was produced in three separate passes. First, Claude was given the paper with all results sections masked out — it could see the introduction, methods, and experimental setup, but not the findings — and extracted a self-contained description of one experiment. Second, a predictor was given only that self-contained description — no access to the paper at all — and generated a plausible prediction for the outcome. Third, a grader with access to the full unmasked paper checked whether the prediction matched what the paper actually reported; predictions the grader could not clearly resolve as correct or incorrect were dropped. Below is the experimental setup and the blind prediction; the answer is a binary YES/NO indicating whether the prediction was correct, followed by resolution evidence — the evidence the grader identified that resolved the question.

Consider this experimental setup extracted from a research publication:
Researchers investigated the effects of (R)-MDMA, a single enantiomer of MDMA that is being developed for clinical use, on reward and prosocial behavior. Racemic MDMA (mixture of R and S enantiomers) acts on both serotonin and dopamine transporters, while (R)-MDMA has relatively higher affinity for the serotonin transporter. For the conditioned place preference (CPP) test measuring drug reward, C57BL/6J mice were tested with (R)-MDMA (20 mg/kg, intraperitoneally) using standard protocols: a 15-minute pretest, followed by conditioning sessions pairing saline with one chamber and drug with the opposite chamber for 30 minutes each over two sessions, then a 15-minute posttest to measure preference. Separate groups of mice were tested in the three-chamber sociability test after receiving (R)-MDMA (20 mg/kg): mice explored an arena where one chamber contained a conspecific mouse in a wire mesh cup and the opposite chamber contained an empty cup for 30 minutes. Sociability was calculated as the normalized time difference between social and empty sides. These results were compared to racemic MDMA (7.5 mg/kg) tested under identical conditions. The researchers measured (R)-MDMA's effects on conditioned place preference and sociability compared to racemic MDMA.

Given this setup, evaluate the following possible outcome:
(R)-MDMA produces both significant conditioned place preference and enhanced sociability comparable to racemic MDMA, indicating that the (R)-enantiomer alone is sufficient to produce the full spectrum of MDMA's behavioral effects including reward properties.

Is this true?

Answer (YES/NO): NO